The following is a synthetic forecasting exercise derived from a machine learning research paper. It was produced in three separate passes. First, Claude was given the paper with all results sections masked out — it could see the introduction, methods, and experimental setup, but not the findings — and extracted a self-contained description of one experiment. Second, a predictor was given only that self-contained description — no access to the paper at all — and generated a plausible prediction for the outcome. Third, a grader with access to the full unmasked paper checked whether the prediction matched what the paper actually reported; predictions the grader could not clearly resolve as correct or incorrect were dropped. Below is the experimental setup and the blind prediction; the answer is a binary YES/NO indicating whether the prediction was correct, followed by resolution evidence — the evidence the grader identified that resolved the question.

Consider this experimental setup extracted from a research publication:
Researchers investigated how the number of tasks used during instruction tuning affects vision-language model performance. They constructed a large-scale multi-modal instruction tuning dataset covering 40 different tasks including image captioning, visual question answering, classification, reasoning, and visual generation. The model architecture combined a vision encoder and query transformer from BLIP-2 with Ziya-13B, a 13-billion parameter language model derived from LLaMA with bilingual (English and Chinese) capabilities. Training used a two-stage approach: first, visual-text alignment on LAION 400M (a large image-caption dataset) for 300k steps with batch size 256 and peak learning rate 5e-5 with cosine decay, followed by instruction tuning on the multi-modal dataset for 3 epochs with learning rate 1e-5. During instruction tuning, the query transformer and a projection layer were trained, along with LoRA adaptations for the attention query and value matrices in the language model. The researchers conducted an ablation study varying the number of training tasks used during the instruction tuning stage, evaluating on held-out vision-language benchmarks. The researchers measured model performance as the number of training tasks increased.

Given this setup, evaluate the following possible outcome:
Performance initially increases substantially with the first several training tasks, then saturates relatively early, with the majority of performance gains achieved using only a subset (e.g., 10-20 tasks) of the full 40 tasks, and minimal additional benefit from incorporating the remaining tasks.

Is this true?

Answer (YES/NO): NO